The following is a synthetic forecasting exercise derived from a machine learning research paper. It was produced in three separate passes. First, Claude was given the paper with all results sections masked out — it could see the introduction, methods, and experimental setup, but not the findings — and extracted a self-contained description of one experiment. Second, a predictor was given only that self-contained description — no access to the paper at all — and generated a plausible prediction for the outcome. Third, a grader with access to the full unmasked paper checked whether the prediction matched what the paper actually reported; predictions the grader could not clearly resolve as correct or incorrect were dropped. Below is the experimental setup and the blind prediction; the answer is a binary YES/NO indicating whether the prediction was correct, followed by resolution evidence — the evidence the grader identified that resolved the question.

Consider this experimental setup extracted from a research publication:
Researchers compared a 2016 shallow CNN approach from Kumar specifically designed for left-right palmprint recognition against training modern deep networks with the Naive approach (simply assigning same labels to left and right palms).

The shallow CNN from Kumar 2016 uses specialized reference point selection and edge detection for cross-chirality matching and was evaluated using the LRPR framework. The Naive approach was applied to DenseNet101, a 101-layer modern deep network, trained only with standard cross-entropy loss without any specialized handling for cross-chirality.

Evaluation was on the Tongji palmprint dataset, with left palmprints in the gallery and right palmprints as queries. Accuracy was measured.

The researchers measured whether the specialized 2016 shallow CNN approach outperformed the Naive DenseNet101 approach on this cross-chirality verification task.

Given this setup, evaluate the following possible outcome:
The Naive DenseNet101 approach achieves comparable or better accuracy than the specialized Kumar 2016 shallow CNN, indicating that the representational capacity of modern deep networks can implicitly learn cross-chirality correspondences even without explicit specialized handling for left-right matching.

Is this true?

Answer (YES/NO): NO